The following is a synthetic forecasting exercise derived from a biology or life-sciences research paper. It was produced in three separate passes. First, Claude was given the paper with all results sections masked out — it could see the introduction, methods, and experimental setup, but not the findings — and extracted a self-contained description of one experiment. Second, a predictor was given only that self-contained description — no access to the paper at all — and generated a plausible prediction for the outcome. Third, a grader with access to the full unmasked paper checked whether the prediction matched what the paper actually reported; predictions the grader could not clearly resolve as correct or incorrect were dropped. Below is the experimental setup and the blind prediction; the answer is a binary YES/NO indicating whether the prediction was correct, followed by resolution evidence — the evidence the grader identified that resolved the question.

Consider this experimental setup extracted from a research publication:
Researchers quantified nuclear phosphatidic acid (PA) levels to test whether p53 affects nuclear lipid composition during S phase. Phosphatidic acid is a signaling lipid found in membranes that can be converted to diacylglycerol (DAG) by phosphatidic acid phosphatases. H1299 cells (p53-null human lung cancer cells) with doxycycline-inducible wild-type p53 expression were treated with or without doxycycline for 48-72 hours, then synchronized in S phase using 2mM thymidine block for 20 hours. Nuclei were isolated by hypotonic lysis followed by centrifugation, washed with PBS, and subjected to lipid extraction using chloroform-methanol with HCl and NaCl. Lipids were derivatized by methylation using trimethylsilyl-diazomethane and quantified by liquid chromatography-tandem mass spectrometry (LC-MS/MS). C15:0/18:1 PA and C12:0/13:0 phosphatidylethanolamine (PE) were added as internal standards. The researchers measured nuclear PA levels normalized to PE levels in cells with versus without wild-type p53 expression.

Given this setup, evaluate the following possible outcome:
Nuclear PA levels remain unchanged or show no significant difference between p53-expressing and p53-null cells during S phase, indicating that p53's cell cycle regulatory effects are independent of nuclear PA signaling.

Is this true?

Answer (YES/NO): NO